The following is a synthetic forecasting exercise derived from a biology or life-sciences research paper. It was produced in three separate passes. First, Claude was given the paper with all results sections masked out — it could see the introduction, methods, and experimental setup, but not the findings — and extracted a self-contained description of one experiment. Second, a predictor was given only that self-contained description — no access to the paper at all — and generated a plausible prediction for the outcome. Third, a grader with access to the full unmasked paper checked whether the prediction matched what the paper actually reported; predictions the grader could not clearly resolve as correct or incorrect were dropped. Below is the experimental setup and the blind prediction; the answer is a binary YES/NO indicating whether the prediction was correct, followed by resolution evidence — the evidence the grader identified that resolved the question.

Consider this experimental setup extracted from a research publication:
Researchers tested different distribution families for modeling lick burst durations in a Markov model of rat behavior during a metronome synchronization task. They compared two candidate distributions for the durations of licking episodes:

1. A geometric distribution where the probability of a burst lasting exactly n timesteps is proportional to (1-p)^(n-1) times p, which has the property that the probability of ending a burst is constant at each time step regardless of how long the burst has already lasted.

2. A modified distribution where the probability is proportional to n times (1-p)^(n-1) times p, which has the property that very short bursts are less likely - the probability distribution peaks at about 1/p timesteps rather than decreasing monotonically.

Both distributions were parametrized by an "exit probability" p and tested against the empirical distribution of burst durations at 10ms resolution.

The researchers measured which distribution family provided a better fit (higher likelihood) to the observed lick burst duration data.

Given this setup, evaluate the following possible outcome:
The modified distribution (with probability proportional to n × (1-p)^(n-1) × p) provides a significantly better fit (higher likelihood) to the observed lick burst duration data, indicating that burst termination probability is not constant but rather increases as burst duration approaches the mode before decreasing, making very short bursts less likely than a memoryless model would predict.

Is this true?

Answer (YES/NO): NO